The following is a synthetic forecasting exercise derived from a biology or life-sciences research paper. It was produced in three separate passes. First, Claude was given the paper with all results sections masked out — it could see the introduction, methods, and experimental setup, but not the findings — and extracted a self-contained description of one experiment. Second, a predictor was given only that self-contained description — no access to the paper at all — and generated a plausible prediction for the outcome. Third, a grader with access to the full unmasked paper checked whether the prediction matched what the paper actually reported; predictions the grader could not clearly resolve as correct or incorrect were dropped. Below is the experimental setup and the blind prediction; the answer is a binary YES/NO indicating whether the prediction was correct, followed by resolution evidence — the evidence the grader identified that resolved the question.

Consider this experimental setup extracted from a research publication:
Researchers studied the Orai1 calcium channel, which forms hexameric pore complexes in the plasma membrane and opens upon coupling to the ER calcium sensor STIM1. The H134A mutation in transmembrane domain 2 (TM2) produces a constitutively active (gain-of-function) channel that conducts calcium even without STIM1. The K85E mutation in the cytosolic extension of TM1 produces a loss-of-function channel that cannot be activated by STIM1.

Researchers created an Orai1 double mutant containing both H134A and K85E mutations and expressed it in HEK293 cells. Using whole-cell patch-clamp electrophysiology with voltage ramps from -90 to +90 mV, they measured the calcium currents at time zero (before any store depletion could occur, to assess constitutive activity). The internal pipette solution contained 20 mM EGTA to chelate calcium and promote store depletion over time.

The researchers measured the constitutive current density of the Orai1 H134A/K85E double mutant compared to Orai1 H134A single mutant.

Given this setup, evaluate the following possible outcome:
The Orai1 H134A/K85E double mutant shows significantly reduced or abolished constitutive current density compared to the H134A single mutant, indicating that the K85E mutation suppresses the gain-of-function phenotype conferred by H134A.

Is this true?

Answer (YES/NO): YES